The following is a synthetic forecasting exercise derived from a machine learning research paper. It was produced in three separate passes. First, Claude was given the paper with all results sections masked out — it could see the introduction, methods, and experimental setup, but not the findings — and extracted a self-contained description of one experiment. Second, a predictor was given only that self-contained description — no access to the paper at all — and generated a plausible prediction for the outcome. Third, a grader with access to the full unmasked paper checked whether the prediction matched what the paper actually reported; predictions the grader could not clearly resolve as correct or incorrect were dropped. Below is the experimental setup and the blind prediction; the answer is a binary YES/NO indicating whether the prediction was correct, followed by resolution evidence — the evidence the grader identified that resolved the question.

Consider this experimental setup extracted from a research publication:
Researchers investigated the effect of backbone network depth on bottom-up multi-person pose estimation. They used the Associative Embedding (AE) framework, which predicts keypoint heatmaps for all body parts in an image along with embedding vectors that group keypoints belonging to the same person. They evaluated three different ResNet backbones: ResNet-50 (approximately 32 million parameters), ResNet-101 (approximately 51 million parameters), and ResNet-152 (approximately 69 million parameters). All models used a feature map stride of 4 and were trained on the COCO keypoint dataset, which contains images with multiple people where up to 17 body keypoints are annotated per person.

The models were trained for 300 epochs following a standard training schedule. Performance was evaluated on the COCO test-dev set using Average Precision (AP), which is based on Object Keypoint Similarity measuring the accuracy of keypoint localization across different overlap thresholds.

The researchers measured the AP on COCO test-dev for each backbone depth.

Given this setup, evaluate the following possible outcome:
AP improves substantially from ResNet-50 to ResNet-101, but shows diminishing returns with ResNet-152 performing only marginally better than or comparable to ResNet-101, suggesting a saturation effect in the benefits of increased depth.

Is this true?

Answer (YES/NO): NO